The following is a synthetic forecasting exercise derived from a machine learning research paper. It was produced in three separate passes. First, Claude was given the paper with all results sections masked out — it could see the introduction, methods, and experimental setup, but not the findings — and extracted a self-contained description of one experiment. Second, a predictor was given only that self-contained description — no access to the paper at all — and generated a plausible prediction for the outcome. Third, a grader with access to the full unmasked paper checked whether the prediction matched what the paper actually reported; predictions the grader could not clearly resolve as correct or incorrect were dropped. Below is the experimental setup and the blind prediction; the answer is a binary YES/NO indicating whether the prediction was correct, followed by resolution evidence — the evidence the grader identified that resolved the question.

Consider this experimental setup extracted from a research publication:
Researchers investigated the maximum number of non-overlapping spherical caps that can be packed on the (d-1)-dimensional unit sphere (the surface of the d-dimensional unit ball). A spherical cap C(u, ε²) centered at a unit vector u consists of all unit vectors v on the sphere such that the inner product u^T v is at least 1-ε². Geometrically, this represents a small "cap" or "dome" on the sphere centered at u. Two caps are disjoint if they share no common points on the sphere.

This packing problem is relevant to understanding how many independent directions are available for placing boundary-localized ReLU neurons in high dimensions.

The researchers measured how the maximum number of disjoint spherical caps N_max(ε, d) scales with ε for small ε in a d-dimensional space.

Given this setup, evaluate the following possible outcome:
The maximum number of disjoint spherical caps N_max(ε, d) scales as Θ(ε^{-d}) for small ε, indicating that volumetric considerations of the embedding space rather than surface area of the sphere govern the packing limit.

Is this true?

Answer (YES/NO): NO